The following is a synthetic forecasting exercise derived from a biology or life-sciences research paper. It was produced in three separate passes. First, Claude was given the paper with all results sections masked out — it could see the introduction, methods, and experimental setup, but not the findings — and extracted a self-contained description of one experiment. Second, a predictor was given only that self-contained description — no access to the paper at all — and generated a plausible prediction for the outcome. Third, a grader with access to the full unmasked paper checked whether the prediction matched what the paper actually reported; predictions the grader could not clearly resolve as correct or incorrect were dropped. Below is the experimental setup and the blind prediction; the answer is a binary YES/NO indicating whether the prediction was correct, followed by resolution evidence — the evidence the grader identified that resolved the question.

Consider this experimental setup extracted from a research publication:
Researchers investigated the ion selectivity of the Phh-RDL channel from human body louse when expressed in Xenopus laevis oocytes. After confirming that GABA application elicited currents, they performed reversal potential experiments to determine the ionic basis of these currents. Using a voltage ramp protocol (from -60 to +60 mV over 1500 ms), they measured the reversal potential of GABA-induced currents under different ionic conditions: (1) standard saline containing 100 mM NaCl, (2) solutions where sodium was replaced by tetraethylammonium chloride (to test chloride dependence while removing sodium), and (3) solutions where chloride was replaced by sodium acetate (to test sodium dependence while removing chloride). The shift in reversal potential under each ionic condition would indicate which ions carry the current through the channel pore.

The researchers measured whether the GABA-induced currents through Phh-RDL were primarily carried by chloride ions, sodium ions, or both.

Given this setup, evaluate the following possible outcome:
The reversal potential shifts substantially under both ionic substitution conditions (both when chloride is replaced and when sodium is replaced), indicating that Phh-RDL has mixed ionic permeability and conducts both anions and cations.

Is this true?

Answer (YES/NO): NO